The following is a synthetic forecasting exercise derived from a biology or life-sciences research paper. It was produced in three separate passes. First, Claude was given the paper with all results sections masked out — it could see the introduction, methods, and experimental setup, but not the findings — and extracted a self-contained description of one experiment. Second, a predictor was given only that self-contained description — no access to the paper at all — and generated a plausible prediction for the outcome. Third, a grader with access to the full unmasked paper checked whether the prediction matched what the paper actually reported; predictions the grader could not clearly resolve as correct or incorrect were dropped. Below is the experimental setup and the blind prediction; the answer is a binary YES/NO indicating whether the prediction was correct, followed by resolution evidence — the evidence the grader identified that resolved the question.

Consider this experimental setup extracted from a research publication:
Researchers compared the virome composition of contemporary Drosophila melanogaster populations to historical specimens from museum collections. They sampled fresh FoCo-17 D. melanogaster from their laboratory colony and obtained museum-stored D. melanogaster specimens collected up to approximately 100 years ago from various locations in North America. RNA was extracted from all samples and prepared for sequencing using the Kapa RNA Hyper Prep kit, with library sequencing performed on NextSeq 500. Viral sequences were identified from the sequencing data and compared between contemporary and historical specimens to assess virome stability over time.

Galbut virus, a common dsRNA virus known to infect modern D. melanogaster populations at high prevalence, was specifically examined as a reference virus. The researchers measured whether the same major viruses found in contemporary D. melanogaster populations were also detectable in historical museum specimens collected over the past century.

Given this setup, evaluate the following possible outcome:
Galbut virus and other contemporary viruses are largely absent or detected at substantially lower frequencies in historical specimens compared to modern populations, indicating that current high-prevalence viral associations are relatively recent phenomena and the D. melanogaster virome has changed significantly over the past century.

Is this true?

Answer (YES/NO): NO